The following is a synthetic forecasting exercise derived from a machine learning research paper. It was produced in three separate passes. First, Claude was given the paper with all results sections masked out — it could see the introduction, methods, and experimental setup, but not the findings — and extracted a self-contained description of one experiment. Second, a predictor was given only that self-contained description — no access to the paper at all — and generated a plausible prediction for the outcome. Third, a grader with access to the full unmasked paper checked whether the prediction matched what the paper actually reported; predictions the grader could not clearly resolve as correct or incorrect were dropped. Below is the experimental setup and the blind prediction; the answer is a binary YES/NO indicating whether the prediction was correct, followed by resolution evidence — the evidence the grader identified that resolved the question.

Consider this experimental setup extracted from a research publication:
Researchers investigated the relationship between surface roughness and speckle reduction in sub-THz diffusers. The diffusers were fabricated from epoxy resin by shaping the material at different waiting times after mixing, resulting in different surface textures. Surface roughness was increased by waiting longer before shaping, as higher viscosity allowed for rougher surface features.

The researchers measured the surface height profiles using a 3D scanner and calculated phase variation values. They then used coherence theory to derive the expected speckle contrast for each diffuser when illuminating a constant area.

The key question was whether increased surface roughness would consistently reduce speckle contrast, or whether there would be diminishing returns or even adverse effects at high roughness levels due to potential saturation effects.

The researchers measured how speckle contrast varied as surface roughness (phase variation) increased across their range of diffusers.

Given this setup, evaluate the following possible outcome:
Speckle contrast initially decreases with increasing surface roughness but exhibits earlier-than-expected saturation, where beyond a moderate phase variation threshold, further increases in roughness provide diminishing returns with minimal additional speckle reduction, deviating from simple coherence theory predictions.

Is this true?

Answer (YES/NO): NO